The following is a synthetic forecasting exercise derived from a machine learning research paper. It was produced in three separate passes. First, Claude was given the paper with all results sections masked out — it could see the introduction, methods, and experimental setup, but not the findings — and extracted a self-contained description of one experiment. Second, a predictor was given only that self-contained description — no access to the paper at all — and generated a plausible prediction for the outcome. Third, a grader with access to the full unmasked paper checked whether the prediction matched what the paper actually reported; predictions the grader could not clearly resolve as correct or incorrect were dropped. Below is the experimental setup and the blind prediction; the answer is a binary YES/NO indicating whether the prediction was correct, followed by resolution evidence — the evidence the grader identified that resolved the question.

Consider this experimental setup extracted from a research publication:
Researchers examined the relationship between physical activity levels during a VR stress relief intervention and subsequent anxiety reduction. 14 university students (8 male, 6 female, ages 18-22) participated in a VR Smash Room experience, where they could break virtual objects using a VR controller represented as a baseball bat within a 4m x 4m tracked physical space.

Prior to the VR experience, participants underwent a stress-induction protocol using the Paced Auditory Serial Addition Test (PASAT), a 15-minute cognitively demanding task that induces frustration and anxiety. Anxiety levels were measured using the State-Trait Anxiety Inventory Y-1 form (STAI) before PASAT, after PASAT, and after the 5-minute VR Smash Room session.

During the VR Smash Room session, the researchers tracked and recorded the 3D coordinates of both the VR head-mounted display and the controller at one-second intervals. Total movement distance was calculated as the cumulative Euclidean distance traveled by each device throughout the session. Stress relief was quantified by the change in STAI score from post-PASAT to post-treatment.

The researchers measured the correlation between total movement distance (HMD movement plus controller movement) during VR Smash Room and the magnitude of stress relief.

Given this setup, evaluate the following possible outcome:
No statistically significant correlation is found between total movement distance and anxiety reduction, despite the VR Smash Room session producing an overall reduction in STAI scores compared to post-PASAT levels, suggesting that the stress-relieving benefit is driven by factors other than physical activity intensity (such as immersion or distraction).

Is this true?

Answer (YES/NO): NO